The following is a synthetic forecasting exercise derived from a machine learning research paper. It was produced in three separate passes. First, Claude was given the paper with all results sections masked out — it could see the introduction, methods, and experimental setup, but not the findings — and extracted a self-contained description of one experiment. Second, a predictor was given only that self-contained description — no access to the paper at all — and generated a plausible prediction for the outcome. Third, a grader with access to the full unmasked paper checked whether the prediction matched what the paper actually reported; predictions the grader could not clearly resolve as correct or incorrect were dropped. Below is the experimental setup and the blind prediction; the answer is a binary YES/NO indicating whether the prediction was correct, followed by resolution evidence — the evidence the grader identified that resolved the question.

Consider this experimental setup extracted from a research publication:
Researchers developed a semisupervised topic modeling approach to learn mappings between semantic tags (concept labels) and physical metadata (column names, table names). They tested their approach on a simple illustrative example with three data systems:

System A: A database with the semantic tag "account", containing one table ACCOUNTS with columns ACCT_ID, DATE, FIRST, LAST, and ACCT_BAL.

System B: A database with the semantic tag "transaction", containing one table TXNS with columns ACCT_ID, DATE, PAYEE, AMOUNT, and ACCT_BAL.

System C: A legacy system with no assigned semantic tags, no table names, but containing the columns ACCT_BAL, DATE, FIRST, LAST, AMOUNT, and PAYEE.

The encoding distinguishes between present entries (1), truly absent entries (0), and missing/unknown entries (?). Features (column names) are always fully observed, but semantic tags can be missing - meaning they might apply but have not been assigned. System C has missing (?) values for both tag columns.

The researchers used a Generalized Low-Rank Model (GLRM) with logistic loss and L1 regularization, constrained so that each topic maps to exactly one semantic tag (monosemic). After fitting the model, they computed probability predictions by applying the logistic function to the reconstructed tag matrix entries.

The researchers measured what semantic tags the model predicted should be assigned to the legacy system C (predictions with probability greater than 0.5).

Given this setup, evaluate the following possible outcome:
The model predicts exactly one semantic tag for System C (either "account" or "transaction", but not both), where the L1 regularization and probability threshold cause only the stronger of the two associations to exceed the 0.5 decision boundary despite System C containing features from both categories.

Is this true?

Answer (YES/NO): NO